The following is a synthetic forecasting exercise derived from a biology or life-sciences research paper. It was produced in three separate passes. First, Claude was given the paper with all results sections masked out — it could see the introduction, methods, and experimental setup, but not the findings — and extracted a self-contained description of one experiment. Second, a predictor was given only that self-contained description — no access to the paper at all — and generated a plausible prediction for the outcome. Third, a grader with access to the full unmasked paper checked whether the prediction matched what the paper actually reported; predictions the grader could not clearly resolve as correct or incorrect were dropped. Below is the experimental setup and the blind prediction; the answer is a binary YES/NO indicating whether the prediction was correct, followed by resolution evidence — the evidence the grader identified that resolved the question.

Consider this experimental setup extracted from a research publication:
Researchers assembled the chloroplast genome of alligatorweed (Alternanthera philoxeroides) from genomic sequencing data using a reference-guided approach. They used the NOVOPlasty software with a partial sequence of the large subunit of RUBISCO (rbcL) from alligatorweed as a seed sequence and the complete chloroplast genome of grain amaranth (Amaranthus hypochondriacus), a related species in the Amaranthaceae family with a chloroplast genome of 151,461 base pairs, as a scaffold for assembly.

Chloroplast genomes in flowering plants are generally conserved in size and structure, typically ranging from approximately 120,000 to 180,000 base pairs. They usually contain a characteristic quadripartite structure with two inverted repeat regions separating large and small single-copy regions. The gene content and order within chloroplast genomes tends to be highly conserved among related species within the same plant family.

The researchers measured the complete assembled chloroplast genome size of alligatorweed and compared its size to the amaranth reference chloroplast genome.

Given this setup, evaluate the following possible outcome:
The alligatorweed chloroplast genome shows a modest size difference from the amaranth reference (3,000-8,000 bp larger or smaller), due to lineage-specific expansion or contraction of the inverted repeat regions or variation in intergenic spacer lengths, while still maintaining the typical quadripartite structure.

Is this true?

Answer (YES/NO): NO